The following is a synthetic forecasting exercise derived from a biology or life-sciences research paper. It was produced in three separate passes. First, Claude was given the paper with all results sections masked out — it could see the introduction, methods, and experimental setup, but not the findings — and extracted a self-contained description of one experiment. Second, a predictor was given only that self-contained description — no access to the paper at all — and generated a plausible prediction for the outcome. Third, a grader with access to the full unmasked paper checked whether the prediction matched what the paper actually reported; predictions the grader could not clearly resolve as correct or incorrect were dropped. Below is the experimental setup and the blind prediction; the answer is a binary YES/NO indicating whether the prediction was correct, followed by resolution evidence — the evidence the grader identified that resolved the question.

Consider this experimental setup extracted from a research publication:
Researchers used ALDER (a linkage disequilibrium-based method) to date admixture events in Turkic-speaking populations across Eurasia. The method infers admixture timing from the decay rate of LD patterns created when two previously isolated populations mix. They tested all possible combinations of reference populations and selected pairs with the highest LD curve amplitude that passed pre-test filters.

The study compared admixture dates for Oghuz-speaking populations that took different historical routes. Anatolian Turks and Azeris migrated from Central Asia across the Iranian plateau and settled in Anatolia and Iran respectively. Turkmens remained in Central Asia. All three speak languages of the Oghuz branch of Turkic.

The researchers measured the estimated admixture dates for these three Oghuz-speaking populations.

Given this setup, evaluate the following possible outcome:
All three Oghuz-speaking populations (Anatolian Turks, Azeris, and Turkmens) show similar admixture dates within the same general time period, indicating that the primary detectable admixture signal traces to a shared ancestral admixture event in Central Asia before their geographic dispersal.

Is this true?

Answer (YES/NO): NO